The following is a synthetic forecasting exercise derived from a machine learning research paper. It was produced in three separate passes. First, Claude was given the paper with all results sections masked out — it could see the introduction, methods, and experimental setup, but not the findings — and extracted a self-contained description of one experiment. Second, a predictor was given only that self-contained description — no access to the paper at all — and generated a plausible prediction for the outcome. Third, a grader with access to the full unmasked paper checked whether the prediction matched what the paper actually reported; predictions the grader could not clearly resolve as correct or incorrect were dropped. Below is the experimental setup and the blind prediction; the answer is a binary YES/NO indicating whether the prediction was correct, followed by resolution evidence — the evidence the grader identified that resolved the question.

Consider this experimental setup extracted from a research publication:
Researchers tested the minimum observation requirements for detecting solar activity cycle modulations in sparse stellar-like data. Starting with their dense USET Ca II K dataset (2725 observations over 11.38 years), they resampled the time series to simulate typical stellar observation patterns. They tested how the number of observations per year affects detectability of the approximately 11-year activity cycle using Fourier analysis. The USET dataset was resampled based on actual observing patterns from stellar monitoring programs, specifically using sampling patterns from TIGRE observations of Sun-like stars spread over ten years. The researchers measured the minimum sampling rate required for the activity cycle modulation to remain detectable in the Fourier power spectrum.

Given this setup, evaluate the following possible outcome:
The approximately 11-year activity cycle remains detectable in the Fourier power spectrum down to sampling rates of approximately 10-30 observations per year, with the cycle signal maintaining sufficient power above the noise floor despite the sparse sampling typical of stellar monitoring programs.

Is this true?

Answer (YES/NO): NO